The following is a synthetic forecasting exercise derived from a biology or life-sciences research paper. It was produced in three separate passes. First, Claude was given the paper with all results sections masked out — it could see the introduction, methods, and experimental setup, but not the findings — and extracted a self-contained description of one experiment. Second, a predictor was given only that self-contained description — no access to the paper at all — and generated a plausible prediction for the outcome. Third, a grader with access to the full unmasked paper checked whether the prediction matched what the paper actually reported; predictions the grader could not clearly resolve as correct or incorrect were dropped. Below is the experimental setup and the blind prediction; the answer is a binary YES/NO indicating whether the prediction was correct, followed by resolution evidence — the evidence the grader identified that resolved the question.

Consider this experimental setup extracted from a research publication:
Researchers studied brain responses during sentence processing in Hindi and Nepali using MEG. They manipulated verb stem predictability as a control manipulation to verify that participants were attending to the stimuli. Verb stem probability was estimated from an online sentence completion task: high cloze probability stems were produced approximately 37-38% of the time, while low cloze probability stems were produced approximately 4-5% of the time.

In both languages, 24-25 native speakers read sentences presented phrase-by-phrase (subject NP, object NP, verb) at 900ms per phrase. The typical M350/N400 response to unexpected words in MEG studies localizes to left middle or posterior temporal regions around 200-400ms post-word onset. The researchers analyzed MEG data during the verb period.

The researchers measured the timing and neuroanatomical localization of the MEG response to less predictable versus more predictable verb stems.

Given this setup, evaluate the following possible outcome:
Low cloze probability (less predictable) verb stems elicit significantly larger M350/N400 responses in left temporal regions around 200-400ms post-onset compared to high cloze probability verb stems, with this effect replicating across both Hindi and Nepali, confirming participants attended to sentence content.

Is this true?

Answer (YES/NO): NO